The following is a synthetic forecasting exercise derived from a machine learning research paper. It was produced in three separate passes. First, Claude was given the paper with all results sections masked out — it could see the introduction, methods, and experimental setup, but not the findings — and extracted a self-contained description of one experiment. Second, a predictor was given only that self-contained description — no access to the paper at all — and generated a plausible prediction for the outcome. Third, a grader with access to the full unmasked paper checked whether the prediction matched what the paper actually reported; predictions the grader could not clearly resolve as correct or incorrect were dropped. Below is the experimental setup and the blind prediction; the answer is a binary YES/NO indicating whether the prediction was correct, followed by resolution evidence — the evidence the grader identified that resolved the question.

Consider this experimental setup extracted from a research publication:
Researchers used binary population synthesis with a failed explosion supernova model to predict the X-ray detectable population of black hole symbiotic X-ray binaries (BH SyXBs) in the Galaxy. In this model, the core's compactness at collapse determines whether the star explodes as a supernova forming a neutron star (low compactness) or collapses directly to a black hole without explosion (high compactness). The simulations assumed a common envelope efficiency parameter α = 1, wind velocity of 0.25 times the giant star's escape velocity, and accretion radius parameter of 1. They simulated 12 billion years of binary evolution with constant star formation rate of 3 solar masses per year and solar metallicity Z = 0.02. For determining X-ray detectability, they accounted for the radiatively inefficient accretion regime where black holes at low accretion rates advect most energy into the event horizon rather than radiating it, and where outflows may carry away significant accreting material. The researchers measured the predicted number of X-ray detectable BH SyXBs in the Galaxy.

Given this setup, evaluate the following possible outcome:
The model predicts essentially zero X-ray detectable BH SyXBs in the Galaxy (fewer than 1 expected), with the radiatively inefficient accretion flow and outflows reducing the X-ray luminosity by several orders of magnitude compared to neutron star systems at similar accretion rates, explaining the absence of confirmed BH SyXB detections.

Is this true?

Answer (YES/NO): YES